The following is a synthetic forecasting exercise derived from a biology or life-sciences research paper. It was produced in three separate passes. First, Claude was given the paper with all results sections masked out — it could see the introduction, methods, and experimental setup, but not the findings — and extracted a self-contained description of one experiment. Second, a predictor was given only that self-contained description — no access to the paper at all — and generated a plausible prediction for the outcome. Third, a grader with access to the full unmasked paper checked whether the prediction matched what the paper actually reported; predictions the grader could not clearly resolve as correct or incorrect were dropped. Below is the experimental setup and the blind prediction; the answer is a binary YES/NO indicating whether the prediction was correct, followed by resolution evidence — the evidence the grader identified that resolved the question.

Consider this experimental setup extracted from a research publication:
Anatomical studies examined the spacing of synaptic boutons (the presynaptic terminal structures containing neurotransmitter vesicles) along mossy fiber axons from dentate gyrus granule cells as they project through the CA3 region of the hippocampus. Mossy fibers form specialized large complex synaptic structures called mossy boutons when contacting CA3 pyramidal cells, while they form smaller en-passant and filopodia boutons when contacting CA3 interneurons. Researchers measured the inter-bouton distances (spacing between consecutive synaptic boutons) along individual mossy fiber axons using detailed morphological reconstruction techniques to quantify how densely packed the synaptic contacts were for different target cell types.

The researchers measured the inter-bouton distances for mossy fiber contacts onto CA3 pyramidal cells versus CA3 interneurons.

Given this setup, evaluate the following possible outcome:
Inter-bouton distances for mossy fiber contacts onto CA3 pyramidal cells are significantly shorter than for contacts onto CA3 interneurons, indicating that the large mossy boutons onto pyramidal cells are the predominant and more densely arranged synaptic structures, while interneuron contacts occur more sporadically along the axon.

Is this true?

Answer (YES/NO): NO